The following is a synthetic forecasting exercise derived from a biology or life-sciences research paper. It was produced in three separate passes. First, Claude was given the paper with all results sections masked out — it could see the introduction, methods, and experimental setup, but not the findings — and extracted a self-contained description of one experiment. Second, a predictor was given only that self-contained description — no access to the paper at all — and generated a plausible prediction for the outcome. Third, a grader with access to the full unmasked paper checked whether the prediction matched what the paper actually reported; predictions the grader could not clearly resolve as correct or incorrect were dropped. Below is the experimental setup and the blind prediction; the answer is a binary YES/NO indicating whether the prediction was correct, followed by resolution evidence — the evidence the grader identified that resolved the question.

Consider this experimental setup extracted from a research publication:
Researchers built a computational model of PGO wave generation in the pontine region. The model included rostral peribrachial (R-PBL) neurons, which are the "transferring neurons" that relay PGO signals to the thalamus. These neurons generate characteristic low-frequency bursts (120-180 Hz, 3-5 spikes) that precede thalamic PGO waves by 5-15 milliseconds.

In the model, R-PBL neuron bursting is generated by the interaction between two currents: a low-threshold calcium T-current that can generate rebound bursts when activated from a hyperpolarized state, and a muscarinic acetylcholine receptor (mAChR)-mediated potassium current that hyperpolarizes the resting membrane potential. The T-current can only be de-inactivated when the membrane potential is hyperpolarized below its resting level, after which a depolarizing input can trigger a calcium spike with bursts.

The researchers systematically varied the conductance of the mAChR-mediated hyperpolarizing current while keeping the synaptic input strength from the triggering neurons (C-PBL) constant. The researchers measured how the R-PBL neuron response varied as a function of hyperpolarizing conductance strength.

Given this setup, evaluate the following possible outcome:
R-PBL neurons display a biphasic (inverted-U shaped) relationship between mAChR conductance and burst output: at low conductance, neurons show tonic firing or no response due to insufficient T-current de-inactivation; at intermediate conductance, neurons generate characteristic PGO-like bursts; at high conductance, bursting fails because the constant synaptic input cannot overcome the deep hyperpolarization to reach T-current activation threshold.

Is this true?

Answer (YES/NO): YES